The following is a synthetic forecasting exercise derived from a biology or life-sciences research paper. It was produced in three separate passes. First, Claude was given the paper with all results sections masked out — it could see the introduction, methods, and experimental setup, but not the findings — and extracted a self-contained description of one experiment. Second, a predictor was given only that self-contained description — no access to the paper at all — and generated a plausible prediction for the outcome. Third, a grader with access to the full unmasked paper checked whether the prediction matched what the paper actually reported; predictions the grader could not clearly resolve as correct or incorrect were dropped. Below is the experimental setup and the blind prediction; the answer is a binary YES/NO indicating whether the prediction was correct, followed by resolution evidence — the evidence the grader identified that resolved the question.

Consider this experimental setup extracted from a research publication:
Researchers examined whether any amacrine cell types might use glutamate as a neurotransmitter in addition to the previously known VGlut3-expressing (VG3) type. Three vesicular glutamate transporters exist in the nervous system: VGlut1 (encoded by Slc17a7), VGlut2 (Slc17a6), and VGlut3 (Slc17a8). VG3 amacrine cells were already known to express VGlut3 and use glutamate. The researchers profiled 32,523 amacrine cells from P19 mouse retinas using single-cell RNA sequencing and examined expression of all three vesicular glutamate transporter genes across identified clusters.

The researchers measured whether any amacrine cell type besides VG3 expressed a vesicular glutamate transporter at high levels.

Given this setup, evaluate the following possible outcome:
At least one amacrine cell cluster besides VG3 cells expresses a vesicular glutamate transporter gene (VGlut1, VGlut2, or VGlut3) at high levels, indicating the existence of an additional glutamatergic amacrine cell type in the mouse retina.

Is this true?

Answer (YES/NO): YES